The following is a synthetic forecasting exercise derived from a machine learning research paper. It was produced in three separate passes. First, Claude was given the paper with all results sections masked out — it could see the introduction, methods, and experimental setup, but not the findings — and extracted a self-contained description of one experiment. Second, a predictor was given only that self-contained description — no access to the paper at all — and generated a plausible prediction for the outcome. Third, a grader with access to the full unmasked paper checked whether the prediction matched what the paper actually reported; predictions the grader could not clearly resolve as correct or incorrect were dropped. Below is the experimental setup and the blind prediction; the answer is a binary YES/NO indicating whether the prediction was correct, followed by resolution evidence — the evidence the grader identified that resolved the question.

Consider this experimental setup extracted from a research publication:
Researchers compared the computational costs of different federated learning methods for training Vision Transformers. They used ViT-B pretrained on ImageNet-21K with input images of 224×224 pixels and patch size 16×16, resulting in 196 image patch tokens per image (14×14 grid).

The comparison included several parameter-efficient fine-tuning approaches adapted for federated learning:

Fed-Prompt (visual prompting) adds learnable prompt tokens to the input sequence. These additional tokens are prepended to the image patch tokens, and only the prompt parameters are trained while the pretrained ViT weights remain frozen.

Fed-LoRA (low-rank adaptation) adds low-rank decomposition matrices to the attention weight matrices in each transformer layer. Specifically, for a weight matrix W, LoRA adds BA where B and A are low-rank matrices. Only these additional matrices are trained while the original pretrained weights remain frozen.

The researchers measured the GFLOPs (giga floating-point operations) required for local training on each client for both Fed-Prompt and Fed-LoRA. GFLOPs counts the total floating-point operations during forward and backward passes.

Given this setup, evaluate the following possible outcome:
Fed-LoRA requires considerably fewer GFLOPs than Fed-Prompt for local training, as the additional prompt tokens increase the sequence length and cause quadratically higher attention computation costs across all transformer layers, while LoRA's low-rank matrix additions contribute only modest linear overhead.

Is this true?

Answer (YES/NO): NO